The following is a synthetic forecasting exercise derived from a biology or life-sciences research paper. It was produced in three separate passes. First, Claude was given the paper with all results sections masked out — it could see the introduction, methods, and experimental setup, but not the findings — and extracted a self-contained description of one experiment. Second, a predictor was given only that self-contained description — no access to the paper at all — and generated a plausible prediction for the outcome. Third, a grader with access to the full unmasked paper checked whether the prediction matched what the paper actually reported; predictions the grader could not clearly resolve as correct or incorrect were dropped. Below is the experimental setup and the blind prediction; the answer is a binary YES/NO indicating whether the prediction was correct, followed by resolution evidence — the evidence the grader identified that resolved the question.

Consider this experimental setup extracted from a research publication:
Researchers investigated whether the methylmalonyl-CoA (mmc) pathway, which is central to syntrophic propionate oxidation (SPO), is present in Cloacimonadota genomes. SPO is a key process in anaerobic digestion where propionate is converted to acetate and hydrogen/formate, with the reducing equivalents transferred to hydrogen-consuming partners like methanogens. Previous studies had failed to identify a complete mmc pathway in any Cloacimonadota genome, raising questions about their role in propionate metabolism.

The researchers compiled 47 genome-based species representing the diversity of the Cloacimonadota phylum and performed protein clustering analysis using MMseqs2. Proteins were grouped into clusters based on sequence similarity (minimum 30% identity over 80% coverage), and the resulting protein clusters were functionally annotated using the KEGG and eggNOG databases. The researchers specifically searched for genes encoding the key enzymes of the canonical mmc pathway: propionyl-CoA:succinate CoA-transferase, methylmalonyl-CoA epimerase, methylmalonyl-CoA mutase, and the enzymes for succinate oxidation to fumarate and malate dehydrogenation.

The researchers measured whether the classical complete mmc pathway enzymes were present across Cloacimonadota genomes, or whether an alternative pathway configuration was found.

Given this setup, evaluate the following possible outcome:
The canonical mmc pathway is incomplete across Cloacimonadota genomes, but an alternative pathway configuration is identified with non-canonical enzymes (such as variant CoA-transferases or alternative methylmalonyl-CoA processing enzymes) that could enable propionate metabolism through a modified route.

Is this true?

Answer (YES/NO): YES